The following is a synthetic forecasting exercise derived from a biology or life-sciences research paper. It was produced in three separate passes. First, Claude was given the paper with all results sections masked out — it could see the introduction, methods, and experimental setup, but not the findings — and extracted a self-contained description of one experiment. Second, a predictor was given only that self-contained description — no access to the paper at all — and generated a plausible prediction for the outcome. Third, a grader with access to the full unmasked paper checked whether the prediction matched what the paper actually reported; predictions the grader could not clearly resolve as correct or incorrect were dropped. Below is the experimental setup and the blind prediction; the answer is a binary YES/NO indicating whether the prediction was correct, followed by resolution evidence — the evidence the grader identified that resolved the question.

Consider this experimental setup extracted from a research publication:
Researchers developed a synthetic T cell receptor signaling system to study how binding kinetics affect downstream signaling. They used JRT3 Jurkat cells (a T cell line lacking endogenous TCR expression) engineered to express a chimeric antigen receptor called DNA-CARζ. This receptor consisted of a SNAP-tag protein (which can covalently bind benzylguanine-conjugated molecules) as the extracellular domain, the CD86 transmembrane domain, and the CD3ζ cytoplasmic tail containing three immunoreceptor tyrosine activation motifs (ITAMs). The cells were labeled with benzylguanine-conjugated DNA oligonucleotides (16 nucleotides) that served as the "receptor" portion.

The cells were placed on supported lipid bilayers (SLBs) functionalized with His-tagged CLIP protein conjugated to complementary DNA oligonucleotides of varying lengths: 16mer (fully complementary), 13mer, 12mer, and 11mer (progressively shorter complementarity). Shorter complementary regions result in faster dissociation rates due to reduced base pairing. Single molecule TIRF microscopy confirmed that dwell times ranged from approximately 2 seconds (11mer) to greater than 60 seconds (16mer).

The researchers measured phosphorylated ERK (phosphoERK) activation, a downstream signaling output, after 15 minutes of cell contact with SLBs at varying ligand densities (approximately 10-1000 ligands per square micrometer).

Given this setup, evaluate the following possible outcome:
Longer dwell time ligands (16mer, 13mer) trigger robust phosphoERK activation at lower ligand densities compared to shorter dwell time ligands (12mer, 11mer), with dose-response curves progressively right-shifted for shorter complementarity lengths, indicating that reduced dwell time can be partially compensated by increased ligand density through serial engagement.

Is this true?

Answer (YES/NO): YES